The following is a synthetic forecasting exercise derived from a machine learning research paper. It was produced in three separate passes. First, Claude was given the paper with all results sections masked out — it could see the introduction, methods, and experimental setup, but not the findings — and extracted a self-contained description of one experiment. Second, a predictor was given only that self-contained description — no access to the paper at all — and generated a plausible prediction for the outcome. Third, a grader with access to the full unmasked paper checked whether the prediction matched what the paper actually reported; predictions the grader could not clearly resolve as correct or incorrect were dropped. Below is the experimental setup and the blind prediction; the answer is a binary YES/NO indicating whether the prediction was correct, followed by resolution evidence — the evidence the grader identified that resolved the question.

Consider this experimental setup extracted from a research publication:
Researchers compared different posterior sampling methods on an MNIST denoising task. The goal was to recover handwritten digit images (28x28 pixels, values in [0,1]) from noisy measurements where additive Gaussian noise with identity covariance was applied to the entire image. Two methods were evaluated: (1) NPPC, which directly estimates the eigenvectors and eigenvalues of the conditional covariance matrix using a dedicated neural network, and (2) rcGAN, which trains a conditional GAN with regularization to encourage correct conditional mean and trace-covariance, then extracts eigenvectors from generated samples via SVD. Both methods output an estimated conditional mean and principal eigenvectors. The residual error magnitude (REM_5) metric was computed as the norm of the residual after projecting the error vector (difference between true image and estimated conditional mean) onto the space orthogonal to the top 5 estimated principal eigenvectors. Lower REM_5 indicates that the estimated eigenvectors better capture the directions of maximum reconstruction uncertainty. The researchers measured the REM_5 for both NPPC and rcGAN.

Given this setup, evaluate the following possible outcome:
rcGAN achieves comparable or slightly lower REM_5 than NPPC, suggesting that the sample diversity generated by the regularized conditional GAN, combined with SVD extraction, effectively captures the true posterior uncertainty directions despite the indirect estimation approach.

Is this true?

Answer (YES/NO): YES